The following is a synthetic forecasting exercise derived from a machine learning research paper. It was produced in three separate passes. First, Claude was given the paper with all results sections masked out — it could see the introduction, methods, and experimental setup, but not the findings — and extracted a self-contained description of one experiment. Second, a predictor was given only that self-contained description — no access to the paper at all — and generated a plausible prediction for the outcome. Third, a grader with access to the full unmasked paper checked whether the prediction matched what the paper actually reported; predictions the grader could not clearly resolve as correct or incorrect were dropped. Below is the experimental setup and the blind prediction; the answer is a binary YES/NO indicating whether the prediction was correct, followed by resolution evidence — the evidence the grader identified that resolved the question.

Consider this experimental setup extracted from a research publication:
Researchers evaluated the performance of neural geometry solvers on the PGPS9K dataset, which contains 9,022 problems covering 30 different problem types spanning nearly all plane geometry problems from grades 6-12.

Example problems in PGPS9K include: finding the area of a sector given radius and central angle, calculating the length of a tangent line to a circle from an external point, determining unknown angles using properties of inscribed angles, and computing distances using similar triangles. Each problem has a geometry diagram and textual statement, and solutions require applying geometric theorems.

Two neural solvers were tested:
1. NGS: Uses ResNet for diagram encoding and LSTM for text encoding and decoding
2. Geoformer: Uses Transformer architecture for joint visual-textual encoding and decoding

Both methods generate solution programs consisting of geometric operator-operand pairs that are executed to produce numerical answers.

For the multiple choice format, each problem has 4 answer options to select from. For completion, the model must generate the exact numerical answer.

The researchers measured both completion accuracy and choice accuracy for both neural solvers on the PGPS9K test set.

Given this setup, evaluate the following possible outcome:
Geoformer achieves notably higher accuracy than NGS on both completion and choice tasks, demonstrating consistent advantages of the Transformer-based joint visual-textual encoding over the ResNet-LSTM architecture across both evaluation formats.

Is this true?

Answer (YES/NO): NO